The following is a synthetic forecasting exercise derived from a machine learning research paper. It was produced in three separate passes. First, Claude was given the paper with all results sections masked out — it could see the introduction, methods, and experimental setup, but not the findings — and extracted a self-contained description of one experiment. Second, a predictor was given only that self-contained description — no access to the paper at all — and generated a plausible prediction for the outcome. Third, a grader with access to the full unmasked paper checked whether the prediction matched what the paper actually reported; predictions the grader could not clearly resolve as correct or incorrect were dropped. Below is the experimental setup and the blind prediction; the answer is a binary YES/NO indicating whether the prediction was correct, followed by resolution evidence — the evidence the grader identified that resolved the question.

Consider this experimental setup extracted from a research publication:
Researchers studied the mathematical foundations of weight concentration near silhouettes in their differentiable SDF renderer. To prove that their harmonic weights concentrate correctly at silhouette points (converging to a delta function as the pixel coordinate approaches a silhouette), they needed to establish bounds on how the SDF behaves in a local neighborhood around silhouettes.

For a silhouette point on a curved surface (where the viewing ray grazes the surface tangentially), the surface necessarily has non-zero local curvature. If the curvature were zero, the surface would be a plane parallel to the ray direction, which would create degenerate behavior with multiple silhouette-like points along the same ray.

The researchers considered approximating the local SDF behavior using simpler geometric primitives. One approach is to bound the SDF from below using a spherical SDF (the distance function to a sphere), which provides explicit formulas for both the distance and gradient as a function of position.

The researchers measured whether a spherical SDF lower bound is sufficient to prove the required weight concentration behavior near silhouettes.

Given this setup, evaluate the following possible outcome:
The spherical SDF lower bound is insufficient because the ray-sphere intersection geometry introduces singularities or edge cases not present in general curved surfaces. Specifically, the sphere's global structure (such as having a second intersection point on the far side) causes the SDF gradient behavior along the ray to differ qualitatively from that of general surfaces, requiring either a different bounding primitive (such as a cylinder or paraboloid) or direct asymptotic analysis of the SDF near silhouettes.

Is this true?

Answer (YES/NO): NO